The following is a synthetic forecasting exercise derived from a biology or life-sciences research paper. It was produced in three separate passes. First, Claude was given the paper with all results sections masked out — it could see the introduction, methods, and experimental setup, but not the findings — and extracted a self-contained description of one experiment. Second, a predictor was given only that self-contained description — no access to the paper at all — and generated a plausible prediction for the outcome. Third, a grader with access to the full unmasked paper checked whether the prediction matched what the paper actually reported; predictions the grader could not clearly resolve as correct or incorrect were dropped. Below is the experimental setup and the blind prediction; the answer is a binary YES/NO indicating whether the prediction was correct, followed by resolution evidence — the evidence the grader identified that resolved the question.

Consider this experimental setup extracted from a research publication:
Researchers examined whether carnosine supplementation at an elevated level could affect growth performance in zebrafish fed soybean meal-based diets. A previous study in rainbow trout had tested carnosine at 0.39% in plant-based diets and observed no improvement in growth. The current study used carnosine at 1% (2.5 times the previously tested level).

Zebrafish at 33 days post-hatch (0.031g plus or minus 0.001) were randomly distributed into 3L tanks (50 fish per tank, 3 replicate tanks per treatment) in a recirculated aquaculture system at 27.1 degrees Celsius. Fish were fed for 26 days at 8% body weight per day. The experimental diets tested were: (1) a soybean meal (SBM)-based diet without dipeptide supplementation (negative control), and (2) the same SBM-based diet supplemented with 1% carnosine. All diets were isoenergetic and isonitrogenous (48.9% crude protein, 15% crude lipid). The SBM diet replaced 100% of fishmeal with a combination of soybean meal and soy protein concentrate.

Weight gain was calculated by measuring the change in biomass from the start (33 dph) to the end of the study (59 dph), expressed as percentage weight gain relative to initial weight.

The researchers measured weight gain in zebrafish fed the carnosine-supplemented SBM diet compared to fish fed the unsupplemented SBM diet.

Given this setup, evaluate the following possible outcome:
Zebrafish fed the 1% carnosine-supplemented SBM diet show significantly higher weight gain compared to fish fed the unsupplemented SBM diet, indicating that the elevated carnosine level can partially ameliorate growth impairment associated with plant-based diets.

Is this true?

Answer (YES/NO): YES